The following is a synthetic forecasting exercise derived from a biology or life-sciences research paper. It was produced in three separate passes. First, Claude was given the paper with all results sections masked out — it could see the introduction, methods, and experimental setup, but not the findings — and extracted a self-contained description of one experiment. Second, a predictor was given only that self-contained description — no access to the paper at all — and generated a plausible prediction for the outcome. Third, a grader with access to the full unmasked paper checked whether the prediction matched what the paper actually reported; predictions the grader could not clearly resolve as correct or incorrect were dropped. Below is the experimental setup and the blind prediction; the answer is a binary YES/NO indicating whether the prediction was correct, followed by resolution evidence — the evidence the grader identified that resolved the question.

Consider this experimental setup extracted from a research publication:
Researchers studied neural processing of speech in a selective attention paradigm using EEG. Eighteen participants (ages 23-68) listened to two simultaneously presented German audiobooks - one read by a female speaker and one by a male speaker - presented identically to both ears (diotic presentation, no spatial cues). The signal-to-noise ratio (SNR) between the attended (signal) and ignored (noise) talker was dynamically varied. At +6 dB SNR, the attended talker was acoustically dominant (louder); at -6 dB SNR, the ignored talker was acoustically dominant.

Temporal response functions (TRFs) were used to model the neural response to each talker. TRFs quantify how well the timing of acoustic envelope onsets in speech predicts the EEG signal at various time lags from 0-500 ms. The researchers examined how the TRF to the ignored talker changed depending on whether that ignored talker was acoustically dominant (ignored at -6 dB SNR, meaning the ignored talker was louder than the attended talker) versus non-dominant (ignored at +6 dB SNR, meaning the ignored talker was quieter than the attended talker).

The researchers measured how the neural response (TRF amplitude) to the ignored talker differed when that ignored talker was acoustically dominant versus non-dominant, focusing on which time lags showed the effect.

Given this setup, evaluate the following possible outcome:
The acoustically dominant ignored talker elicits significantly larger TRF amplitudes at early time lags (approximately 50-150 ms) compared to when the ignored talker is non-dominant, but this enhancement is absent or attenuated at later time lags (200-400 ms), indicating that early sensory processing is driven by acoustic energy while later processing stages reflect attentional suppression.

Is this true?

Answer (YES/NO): NO